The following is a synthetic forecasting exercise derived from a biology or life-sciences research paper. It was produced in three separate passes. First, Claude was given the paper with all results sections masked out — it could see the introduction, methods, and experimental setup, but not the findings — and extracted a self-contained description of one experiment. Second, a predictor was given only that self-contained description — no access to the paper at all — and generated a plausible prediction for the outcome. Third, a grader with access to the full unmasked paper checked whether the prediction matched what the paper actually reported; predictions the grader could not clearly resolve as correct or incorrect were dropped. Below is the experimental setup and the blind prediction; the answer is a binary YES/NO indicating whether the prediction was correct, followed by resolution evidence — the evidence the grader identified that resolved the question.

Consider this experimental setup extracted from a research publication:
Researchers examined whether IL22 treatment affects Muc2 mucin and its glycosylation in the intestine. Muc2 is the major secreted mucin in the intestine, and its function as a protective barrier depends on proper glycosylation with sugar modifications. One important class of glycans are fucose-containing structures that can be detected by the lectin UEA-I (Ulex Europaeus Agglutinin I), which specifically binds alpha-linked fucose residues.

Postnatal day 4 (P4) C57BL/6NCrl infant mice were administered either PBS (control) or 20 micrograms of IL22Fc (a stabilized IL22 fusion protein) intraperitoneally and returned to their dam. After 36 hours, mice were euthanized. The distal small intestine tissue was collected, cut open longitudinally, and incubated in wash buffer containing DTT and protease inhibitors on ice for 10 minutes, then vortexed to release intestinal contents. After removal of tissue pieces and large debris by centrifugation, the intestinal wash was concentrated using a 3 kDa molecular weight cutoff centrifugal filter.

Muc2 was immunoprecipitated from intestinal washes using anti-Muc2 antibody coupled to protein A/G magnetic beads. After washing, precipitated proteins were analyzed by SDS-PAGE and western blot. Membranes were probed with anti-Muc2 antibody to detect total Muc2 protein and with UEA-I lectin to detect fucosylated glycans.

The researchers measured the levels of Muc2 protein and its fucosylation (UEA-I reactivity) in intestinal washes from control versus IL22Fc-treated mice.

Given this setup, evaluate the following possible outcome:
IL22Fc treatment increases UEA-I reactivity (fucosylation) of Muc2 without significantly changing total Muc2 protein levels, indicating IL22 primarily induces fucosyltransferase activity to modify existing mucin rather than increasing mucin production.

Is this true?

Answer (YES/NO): NO